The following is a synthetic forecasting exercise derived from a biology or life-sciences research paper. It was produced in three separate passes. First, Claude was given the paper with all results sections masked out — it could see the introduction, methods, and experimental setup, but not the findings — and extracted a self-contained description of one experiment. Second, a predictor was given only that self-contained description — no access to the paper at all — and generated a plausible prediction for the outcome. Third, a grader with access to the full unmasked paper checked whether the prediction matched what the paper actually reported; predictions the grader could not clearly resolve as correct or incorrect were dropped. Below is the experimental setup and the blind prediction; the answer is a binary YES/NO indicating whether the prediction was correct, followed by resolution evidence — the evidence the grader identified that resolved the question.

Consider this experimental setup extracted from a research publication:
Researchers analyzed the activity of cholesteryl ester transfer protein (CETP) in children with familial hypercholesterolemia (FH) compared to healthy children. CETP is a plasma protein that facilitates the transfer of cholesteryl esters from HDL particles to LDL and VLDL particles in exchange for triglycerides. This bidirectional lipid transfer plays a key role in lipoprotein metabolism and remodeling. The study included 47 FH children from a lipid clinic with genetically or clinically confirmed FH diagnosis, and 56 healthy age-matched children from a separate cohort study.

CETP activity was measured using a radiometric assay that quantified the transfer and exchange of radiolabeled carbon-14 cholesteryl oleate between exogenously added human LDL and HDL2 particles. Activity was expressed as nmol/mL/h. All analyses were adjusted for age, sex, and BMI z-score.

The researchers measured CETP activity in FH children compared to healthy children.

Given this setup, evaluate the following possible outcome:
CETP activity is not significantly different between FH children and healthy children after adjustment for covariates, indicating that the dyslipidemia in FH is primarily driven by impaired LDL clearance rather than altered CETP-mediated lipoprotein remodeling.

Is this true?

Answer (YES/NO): YES